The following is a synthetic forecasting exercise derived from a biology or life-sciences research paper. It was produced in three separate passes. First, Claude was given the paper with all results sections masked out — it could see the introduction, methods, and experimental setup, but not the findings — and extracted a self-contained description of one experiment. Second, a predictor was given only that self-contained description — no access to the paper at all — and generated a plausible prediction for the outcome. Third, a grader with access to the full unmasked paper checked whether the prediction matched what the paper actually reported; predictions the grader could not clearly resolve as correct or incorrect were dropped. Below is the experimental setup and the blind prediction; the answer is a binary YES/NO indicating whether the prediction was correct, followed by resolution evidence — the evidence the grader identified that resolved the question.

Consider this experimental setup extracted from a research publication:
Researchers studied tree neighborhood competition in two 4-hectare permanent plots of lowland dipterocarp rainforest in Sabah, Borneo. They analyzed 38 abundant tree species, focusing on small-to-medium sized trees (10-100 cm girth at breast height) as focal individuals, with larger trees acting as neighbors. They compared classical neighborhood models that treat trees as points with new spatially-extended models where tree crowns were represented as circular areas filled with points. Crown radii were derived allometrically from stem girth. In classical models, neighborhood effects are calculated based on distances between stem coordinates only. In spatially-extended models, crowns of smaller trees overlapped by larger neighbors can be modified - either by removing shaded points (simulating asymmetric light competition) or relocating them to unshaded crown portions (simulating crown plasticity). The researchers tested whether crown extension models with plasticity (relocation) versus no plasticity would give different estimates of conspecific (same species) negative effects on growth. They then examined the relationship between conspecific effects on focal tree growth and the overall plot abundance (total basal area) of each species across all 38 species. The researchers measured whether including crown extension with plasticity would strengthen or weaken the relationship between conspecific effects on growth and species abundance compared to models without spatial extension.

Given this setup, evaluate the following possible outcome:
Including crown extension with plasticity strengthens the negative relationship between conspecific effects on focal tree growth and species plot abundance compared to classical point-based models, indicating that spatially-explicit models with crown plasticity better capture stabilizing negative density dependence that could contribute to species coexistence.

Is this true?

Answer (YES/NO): NO